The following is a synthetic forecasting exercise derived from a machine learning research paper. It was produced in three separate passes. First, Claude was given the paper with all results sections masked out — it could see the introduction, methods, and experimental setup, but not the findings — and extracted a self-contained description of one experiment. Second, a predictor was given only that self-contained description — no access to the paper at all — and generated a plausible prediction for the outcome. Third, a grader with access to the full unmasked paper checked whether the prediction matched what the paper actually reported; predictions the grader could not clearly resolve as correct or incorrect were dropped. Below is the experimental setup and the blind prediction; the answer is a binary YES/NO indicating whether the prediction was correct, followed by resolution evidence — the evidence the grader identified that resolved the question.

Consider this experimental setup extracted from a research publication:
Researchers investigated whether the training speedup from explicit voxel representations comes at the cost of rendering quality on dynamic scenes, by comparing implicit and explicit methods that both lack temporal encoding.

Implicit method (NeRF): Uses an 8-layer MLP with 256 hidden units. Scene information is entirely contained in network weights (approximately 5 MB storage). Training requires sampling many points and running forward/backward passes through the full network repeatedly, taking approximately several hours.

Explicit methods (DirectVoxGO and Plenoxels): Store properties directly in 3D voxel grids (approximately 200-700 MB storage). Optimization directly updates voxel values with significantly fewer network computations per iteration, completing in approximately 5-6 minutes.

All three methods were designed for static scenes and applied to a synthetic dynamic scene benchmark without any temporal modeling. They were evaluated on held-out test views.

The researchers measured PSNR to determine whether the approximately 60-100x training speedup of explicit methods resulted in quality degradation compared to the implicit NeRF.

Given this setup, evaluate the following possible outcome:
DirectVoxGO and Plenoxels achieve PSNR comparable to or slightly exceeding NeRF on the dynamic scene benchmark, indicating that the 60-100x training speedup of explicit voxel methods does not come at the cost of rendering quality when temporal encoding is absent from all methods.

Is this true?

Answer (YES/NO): NO